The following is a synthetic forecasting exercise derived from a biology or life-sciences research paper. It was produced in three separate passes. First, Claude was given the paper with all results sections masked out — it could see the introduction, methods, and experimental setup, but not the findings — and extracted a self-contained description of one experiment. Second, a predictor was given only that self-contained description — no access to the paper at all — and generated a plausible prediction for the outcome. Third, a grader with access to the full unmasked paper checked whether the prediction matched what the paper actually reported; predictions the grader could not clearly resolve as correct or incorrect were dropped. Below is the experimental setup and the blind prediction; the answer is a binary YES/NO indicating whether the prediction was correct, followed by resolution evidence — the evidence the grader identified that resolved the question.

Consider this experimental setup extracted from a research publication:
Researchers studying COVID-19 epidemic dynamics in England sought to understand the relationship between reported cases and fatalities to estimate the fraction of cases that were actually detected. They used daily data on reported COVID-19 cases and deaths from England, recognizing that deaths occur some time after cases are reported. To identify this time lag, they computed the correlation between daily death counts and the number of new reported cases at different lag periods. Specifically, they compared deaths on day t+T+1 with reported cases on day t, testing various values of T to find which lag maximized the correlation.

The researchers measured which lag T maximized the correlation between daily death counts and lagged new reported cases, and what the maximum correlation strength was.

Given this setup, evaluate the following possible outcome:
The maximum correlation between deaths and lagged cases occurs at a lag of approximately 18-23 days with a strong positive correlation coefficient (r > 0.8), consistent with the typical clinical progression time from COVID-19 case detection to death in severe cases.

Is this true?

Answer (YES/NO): NO